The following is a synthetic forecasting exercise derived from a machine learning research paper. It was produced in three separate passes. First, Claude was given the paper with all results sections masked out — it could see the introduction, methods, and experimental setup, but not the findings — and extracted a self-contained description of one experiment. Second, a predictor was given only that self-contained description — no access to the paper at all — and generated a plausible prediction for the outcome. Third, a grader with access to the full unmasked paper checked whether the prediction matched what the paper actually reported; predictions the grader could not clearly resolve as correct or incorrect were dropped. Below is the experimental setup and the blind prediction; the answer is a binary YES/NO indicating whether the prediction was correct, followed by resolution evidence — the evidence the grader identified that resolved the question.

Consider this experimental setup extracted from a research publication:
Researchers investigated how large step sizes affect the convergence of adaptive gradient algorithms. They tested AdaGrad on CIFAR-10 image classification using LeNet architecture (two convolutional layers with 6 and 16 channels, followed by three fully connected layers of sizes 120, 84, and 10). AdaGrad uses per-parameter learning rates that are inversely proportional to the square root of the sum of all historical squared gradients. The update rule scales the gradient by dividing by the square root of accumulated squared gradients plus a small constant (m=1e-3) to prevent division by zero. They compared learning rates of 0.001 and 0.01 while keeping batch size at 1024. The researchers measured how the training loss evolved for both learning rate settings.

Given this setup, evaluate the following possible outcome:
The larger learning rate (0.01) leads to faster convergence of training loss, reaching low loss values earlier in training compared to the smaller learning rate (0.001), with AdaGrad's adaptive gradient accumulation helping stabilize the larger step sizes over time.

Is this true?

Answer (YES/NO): NO